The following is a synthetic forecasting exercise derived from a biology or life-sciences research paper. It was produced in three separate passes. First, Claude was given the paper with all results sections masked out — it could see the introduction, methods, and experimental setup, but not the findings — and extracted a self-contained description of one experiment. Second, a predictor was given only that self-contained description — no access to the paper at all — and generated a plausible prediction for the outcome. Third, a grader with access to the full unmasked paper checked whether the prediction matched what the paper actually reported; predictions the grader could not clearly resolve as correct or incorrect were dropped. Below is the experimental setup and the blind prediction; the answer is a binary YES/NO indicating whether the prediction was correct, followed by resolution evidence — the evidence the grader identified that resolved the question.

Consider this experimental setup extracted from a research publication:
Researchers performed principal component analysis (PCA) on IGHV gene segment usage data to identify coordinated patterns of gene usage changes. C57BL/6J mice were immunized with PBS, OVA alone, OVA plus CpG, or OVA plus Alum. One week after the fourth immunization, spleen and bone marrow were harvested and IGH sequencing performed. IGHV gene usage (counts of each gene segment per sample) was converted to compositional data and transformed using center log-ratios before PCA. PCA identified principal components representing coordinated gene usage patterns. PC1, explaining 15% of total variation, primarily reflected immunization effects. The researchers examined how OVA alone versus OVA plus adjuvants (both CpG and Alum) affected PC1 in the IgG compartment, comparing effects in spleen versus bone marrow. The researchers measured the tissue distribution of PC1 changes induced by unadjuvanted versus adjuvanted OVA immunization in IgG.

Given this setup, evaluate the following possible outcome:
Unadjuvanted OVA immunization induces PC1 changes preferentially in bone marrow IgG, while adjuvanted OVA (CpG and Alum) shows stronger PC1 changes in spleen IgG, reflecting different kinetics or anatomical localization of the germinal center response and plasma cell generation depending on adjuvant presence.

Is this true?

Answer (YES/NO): NO